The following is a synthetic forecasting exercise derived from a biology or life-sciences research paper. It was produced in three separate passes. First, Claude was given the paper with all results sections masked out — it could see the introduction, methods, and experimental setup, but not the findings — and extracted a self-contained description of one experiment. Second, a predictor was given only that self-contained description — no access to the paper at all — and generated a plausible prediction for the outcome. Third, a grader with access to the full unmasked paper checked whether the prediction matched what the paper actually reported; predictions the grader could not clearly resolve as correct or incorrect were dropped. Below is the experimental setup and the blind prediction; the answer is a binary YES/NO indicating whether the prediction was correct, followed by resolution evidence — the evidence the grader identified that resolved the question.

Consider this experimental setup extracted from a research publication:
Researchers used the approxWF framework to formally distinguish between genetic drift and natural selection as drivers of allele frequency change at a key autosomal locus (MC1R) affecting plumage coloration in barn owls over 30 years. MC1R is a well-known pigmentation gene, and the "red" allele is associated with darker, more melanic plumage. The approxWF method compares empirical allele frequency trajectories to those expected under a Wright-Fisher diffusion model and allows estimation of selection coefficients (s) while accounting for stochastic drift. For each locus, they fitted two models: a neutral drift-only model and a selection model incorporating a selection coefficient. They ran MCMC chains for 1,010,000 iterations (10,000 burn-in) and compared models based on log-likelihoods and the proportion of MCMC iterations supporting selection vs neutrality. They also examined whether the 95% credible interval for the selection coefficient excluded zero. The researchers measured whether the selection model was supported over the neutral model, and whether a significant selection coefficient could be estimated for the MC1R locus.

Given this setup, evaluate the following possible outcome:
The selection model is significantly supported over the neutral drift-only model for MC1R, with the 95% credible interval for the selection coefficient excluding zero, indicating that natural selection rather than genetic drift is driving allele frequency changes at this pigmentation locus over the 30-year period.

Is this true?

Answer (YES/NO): YES